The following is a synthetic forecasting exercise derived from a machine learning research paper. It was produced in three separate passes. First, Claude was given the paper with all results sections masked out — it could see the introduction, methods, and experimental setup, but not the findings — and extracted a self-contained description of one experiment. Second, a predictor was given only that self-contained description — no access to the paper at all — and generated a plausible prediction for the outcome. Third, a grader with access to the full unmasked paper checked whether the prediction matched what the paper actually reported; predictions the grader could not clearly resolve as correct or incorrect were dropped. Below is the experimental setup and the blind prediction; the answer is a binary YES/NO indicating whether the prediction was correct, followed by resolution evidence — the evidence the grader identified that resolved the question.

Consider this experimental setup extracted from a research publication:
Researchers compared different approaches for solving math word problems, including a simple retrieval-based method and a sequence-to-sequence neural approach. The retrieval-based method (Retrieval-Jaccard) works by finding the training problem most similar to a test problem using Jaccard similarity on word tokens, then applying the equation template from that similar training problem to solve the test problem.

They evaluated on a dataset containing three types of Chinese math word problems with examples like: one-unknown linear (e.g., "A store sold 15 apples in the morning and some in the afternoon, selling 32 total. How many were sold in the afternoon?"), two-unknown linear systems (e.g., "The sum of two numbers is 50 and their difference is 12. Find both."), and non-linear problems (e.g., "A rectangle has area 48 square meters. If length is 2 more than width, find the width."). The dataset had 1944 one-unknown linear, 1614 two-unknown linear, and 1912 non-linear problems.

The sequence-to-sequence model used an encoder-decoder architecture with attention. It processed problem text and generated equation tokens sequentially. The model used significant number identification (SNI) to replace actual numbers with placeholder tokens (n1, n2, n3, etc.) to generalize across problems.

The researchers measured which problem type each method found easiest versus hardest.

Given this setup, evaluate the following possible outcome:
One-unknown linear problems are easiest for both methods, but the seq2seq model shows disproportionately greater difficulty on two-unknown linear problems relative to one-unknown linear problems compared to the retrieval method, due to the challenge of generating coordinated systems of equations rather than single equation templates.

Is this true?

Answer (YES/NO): NO